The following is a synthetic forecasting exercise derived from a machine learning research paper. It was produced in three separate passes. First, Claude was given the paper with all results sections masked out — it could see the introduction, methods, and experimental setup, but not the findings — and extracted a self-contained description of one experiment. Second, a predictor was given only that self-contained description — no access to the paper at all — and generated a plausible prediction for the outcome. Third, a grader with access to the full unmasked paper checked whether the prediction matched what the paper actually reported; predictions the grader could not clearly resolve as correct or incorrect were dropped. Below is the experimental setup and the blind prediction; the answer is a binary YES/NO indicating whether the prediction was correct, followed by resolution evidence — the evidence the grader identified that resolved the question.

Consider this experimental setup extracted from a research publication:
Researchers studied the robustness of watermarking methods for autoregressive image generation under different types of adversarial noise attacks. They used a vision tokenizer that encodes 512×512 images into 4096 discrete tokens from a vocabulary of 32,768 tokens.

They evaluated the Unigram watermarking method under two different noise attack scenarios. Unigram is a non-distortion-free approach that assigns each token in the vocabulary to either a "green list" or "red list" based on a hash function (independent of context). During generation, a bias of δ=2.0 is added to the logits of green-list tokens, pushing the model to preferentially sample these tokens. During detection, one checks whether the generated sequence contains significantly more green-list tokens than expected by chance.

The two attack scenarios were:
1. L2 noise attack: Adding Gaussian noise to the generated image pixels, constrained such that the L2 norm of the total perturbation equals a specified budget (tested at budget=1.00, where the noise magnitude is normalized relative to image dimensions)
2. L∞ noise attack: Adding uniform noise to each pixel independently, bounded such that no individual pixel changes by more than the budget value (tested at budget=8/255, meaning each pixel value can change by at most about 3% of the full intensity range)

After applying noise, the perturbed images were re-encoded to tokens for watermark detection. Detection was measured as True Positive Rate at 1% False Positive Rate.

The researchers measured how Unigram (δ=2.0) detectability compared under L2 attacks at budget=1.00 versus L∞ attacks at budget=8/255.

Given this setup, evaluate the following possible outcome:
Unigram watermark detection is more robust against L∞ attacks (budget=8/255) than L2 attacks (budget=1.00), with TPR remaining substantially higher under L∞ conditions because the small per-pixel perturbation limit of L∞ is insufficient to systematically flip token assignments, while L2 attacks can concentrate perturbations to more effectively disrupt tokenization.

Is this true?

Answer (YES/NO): NO